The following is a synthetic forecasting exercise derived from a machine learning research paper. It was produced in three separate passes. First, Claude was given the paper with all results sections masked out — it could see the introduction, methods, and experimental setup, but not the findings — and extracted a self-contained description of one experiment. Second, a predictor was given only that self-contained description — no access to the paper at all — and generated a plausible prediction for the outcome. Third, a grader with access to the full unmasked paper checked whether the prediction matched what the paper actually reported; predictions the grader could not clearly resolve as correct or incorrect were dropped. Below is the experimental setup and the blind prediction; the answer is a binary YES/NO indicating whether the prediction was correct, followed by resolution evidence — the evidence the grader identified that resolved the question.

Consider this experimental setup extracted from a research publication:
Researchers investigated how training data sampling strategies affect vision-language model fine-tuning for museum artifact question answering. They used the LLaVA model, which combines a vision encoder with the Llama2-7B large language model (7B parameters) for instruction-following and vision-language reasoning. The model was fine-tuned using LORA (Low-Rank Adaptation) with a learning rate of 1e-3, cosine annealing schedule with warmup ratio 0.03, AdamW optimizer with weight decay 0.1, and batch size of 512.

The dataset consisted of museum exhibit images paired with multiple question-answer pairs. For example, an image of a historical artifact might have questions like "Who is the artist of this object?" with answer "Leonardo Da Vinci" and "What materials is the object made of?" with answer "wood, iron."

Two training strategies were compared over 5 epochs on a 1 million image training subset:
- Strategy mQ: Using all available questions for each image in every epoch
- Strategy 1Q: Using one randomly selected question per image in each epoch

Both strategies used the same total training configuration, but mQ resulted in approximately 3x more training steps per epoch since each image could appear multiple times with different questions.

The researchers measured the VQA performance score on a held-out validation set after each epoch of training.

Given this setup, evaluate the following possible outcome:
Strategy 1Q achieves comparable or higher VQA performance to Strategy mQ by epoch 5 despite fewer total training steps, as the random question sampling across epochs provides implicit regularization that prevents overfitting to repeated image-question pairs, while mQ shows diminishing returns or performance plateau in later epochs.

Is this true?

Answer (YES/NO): NO